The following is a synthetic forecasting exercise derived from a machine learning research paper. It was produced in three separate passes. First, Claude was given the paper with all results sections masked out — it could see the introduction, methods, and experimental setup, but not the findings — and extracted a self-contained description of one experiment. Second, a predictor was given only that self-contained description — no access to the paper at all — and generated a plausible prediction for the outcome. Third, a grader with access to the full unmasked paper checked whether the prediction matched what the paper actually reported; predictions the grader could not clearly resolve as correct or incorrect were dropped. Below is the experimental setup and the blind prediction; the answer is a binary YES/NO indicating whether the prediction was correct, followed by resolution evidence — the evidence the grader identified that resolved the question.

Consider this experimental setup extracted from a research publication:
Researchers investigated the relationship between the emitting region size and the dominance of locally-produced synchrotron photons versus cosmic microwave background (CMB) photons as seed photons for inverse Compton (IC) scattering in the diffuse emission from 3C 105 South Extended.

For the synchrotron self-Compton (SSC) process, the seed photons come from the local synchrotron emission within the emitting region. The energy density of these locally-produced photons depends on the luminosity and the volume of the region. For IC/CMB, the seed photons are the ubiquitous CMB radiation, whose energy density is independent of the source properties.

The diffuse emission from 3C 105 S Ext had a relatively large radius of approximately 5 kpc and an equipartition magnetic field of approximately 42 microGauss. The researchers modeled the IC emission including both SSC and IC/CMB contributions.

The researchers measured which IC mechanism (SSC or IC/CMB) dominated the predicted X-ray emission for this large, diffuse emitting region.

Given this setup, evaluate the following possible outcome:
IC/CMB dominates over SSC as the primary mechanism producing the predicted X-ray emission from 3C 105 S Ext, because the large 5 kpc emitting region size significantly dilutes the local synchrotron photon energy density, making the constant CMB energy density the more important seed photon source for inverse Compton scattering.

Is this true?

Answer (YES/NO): YES